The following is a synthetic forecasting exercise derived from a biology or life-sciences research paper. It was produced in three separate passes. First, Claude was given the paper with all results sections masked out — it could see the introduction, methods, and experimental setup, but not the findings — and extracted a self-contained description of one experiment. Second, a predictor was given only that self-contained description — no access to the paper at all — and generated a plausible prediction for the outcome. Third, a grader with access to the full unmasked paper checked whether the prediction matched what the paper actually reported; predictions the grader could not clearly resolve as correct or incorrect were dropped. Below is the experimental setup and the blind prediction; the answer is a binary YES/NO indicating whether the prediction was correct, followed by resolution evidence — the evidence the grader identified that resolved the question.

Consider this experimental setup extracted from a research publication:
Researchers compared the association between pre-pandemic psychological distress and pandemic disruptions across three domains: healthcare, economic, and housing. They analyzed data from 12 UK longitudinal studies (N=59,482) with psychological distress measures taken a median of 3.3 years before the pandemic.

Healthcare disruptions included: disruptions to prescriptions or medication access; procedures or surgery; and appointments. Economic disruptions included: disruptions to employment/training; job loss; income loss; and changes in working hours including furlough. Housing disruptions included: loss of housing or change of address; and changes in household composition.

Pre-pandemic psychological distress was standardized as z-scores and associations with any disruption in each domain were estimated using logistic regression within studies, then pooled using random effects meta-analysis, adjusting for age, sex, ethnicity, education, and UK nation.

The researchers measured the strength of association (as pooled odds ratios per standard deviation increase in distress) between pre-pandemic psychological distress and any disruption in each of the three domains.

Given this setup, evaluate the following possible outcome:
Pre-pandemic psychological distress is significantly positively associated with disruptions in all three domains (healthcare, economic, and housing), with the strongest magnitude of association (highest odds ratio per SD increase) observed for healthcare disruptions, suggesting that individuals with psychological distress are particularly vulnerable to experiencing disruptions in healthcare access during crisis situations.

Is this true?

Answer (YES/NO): NO